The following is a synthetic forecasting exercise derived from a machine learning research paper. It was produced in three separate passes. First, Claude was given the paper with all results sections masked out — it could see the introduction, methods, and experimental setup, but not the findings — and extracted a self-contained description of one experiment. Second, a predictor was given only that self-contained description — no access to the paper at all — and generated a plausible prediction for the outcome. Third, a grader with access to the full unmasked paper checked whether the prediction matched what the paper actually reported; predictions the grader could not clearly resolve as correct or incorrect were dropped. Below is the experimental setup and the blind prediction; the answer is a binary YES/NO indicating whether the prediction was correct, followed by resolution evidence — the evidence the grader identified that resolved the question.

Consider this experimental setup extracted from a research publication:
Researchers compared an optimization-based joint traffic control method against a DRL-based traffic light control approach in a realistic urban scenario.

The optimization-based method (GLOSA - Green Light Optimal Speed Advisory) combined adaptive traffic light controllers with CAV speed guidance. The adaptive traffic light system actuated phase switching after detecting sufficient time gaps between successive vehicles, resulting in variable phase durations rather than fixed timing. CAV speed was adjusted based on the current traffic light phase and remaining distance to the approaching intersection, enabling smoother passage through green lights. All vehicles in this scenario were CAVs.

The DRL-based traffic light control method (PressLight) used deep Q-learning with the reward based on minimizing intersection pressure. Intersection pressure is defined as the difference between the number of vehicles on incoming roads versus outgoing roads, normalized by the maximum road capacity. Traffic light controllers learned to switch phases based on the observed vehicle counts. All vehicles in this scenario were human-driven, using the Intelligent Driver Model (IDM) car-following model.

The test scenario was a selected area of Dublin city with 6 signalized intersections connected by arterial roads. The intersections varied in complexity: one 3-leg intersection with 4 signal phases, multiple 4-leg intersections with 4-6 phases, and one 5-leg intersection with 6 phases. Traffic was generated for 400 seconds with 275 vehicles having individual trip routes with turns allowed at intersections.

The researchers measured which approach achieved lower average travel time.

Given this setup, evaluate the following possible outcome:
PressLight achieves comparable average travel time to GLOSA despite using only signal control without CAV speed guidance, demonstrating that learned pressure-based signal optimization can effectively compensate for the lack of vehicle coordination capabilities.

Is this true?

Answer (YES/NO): YES